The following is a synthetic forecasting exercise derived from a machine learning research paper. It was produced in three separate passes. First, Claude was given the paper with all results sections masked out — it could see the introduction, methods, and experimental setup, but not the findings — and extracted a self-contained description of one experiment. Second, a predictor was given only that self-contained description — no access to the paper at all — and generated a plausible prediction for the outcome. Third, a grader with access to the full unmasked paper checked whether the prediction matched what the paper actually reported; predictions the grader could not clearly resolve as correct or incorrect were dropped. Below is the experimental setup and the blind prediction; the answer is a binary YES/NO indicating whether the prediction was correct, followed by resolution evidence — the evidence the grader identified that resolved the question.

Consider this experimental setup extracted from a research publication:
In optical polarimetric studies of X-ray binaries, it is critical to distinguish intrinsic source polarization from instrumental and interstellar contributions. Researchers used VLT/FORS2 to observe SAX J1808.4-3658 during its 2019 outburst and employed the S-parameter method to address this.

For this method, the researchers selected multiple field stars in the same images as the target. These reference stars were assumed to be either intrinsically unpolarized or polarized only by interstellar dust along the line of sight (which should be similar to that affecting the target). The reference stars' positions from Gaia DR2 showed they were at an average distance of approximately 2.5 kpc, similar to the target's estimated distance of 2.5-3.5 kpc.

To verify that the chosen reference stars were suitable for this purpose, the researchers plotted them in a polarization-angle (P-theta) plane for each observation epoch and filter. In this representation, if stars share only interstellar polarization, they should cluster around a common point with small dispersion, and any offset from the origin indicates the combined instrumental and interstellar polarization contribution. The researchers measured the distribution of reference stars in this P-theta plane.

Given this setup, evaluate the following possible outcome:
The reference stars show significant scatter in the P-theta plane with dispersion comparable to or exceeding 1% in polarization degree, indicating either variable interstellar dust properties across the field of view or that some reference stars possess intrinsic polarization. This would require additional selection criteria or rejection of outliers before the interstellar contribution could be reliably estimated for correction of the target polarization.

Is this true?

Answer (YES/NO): NO